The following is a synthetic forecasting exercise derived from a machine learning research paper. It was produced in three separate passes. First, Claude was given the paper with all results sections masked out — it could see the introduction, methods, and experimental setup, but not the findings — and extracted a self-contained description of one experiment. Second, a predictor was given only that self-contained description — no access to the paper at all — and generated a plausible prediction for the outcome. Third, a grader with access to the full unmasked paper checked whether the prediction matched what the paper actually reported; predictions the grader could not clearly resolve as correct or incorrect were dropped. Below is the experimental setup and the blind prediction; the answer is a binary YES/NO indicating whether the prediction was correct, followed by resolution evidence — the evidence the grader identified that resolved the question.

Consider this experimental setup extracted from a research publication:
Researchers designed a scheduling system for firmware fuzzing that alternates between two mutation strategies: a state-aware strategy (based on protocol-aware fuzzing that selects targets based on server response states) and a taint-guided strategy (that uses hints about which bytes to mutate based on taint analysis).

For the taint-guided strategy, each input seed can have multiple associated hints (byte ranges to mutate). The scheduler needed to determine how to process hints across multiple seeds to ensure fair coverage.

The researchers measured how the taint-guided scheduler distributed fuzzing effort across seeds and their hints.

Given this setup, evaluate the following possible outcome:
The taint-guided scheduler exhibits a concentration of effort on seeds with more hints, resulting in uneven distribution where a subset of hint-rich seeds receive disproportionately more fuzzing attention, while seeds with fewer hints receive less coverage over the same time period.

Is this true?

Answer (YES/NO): NO